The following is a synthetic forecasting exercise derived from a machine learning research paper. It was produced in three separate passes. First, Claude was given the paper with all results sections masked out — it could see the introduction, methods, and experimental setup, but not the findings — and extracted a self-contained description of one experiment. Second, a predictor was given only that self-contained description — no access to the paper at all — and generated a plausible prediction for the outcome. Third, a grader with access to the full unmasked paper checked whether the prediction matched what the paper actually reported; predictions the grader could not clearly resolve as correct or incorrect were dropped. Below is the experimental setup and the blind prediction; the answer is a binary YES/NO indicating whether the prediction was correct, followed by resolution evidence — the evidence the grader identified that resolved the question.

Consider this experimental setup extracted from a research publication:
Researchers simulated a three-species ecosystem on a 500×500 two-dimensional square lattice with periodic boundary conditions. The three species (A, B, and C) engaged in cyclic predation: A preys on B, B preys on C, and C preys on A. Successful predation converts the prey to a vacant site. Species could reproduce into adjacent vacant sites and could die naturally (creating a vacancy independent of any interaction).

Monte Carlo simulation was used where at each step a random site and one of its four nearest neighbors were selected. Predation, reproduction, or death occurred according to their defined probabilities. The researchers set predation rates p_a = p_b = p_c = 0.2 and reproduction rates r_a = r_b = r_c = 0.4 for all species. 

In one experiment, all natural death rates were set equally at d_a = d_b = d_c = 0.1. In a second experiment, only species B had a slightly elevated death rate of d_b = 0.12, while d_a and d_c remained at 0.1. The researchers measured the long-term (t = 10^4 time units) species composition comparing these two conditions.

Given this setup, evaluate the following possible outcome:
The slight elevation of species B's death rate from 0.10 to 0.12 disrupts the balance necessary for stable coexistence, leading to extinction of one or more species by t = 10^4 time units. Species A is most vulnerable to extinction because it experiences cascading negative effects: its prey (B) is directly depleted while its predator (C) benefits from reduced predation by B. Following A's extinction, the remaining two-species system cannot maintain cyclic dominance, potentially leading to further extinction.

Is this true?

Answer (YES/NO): NO